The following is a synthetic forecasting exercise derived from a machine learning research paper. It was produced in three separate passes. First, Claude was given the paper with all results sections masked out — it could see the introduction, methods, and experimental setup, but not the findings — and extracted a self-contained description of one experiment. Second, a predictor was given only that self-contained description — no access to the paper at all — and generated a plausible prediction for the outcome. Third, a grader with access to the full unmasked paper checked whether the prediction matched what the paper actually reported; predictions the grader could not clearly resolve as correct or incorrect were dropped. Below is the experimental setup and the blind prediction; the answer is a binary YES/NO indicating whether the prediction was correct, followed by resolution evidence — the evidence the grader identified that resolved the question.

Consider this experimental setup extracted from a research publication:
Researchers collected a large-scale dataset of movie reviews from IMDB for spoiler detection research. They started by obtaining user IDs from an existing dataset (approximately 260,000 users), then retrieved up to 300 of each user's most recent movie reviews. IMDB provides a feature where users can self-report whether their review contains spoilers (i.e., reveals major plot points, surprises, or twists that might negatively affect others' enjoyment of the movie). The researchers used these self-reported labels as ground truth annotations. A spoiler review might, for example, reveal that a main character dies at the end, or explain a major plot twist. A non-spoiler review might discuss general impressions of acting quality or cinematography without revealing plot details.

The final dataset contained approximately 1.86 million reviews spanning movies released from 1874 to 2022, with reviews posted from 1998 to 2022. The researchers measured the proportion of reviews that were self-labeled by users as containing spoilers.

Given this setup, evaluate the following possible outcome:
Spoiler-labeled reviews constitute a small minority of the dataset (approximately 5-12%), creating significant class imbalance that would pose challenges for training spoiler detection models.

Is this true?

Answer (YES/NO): NO